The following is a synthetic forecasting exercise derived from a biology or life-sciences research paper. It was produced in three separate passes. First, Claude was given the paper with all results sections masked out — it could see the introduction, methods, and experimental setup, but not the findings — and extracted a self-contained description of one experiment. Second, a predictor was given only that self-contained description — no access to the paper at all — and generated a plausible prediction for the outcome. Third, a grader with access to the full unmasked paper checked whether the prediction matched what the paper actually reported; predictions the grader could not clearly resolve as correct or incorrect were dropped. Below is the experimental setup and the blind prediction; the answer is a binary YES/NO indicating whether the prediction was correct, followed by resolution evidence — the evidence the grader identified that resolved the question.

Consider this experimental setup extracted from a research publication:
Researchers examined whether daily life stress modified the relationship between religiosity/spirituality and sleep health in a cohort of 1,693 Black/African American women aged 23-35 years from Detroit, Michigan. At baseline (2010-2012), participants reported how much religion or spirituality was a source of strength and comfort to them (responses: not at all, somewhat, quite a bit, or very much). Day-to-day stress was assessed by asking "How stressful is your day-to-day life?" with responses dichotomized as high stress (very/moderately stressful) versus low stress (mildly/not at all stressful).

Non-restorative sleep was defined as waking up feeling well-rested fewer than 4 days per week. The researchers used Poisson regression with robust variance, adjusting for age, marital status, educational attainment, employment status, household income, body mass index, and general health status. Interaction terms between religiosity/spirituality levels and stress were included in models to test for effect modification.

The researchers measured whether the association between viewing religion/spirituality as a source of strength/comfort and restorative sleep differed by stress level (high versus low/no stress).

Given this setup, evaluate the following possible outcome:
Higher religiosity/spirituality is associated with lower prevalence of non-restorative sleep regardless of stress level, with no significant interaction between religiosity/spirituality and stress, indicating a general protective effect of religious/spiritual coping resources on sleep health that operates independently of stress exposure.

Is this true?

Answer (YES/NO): NO